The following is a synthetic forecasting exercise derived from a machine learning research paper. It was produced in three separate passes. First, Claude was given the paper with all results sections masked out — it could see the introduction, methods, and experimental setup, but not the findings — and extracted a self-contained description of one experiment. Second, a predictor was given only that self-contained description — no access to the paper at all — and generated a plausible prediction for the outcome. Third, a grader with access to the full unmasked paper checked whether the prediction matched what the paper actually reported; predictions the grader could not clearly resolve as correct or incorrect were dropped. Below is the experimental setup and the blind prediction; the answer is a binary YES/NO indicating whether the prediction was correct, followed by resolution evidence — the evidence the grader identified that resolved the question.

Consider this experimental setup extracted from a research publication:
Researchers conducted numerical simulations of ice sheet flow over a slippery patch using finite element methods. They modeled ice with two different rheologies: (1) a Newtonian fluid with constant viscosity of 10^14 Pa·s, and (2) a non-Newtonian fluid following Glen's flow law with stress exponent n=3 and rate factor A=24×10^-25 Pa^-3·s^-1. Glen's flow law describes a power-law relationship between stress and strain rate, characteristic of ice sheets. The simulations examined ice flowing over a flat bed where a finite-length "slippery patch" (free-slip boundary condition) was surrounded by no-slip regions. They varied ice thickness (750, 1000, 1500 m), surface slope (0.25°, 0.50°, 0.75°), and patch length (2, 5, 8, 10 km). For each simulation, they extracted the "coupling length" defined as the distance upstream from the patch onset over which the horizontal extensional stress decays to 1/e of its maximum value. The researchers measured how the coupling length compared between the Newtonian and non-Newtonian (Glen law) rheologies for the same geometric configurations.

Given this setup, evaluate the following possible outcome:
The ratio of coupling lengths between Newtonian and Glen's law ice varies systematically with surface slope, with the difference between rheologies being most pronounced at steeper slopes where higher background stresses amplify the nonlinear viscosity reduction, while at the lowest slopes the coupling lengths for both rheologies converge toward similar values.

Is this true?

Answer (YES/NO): NO